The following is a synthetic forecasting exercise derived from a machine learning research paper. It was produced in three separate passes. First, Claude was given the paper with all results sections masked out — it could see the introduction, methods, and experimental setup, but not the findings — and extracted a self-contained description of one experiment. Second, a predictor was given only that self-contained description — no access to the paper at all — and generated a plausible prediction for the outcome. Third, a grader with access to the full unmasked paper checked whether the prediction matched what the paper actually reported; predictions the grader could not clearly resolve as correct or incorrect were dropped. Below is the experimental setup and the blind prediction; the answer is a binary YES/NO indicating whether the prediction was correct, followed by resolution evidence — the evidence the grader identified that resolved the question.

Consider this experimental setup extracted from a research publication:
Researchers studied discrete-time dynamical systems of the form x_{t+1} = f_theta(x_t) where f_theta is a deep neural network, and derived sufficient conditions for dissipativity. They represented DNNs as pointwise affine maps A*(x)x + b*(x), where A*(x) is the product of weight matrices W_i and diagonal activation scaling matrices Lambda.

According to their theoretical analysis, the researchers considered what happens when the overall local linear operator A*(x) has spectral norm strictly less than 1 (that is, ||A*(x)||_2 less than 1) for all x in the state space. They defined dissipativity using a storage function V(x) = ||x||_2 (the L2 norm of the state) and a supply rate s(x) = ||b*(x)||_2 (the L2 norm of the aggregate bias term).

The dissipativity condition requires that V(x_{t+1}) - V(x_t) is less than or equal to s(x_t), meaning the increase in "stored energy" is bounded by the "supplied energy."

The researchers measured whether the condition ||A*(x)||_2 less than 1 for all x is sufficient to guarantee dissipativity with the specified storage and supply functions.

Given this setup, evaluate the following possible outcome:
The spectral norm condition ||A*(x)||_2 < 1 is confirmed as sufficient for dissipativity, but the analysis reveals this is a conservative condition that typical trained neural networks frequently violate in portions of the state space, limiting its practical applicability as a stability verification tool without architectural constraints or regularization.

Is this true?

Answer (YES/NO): NO